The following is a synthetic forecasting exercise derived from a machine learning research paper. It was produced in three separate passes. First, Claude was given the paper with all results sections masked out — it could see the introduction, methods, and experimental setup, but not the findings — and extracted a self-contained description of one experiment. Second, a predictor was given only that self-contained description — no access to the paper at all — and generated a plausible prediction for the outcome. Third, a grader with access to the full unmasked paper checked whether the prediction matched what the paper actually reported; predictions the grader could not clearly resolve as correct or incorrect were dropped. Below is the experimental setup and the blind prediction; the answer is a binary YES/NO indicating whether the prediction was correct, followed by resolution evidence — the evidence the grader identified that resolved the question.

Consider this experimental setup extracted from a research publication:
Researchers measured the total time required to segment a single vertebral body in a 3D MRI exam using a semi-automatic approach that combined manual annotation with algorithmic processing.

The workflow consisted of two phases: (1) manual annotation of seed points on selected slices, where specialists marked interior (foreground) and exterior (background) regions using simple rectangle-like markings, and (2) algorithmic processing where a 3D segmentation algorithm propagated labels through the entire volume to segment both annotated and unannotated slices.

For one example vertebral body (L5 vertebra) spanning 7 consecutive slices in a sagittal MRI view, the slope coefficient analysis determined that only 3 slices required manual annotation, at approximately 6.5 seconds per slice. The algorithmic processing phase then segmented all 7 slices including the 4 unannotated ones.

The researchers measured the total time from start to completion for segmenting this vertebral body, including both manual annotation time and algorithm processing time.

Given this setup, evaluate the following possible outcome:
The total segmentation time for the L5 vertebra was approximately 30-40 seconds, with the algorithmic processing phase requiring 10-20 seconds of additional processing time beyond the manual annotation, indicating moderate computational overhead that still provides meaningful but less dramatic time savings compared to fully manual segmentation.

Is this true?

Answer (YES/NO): NO